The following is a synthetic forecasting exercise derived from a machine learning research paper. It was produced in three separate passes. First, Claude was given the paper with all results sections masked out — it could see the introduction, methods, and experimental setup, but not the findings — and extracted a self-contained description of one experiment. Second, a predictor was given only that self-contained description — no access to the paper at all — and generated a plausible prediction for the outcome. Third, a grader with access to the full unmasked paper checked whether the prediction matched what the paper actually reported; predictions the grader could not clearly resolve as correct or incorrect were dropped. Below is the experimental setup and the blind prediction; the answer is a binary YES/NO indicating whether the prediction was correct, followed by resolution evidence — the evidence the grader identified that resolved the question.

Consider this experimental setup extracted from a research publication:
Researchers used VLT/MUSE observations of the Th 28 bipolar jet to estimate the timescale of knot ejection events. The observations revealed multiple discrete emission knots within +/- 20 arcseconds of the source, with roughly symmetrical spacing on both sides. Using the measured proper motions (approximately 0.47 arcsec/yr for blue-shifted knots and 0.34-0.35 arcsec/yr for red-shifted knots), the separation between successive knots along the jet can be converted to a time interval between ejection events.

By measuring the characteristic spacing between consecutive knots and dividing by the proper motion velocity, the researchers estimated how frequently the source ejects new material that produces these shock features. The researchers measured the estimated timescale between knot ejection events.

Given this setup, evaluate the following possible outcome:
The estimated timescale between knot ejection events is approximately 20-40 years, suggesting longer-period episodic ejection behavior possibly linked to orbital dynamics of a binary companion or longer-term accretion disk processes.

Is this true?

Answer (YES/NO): NO